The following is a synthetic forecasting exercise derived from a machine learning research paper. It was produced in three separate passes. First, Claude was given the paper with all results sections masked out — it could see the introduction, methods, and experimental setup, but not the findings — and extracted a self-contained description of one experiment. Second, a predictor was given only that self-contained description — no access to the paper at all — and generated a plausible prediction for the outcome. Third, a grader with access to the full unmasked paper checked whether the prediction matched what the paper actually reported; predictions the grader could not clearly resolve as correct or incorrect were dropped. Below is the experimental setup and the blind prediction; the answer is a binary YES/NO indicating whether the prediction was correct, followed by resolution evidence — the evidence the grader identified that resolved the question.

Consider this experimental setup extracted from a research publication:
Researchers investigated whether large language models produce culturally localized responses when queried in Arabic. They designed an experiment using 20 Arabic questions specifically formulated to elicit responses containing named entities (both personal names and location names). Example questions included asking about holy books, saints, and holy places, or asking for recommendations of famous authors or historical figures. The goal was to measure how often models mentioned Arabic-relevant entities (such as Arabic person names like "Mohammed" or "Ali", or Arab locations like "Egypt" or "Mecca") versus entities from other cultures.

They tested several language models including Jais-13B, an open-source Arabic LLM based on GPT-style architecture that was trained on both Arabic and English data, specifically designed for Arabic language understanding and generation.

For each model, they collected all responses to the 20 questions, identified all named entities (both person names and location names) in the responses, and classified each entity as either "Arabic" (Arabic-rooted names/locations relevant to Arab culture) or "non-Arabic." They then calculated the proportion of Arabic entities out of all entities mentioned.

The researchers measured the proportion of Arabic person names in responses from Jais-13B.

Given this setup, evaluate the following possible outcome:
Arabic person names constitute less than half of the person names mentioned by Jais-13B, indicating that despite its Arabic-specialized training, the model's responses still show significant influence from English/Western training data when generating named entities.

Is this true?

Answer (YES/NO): YES